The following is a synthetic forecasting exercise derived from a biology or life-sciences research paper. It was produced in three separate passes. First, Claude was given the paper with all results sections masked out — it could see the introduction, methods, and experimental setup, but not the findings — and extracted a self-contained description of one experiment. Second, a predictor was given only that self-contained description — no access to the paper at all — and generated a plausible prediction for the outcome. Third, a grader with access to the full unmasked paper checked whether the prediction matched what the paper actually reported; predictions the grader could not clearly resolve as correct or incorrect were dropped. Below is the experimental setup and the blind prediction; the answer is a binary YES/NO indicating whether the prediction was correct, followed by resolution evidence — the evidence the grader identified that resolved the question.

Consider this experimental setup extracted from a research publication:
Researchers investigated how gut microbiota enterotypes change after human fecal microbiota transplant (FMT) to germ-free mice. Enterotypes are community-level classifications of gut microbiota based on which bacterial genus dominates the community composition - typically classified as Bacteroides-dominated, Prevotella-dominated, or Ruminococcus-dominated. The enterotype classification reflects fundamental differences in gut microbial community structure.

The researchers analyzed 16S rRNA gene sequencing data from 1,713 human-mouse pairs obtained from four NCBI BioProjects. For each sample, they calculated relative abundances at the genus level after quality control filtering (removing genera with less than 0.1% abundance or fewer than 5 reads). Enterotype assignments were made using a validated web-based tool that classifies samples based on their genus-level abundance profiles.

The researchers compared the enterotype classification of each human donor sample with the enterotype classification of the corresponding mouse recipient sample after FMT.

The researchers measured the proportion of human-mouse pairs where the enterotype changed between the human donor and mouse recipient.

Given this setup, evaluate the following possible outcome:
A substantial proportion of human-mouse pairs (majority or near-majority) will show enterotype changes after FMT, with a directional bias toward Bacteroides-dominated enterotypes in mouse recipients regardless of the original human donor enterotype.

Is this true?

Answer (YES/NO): NO